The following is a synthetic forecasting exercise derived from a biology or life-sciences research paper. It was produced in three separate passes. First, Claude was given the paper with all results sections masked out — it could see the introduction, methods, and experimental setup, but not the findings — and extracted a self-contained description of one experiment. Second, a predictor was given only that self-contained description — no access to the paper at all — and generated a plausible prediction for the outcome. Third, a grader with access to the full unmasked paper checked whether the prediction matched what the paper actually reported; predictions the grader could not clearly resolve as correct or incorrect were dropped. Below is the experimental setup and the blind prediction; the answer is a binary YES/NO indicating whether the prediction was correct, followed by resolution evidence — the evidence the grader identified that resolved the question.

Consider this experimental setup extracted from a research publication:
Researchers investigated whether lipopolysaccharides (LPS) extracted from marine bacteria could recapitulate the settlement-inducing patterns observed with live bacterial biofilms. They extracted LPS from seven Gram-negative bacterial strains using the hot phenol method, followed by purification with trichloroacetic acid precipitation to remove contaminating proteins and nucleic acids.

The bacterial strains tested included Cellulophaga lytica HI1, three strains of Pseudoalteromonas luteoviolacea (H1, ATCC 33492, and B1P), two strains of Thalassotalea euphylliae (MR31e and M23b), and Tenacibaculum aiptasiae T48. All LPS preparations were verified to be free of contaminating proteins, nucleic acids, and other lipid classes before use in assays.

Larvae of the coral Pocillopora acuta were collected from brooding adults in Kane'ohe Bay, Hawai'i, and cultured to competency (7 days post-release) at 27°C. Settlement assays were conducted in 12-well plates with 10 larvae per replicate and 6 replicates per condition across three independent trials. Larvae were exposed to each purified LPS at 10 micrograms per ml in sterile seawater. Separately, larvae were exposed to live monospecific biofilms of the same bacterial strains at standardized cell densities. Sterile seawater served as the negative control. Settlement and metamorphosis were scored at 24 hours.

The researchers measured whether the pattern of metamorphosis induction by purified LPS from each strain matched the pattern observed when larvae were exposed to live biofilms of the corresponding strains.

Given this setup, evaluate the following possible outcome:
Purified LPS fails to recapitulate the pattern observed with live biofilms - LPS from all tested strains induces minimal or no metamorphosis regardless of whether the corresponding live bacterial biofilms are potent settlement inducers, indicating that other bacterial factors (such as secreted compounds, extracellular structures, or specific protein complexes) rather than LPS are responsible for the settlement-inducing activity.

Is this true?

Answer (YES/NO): NO